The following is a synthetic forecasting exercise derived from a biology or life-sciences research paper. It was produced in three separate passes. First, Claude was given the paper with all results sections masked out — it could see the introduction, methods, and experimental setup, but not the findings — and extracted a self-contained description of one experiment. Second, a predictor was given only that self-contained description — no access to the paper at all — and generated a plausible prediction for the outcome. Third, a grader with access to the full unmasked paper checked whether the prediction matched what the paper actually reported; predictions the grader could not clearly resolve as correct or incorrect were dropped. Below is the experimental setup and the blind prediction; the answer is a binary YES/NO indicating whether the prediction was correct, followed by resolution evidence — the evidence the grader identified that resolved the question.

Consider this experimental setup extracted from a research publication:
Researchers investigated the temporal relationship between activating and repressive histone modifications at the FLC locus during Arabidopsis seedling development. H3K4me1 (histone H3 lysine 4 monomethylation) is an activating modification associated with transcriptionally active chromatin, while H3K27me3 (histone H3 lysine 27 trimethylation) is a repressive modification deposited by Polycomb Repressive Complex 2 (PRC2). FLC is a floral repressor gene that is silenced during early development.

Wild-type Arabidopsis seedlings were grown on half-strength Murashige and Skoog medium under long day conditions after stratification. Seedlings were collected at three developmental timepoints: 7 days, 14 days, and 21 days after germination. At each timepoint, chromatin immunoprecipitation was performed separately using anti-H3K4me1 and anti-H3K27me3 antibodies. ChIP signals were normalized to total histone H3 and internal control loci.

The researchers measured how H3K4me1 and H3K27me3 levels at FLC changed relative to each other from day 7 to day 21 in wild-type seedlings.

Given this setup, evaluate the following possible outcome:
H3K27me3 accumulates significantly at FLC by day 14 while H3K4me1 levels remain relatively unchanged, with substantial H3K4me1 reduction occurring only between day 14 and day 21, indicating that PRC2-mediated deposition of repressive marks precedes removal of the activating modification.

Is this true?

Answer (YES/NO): NO